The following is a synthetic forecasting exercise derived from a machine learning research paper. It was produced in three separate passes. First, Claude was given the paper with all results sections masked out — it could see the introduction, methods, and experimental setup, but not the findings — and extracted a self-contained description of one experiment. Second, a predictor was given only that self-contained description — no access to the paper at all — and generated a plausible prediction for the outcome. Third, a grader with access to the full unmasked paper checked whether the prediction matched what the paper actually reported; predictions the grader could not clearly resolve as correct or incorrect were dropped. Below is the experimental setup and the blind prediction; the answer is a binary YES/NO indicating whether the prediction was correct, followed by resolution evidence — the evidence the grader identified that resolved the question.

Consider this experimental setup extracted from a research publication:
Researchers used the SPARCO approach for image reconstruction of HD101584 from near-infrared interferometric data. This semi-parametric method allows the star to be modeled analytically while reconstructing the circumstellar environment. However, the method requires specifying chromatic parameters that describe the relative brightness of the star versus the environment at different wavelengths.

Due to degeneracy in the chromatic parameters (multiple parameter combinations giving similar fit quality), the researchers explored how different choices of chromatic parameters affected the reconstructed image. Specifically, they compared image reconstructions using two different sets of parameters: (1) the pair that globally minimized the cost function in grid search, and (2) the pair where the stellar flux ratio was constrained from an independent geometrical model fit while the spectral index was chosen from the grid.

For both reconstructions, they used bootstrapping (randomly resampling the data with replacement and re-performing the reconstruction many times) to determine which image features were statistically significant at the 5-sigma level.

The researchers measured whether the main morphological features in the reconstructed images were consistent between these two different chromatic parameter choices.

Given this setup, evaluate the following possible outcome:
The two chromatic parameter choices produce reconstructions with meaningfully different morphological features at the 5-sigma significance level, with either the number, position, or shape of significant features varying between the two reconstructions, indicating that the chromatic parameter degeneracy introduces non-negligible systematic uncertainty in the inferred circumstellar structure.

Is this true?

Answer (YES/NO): NO